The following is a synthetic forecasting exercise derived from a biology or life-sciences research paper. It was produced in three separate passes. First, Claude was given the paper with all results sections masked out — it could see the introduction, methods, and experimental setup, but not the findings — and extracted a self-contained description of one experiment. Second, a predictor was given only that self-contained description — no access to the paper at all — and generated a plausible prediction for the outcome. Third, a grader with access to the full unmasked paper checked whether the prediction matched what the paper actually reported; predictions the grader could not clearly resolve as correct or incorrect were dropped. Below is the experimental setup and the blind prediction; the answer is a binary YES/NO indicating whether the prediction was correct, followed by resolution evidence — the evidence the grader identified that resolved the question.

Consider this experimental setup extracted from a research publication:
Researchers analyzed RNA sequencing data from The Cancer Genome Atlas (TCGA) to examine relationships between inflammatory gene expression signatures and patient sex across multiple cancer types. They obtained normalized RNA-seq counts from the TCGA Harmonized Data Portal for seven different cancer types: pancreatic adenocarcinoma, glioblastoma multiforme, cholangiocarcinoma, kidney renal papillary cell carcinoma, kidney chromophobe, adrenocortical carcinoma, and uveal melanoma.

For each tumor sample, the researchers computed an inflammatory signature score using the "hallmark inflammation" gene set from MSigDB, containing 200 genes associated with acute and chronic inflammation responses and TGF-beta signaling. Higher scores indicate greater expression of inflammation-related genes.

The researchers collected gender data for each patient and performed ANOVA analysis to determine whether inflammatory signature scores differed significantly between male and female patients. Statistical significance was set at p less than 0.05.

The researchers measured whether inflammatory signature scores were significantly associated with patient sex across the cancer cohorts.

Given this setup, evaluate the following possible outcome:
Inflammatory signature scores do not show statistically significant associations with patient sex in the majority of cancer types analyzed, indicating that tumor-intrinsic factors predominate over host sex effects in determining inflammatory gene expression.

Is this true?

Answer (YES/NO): YES